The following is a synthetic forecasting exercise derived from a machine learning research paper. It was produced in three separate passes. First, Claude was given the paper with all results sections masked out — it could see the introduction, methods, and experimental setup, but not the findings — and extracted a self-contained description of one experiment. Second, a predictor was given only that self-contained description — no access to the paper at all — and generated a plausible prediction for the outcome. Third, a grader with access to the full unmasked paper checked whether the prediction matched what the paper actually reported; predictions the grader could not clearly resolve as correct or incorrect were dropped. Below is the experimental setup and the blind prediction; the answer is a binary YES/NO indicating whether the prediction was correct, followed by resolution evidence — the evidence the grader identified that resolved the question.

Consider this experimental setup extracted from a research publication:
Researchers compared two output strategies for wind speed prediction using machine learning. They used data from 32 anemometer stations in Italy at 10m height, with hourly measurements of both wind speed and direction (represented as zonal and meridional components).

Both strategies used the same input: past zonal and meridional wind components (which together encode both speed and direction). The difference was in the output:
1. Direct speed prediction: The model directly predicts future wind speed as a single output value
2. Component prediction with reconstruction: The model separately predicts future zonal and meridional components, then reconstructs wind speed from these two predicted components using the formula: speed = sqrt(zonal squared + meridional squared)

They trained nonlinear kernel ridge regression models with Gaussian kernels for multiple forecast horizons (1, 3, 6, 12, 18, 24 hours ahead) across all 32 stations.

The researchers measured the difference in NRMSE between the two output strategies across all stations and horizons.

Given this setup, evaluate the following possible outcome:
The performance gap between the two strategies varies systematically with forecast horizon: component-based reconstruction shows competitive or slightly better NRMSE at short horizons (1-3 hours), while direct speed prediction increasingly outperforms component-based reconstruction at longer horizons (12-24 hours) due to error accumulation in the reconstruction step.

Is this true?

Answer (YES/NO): NO